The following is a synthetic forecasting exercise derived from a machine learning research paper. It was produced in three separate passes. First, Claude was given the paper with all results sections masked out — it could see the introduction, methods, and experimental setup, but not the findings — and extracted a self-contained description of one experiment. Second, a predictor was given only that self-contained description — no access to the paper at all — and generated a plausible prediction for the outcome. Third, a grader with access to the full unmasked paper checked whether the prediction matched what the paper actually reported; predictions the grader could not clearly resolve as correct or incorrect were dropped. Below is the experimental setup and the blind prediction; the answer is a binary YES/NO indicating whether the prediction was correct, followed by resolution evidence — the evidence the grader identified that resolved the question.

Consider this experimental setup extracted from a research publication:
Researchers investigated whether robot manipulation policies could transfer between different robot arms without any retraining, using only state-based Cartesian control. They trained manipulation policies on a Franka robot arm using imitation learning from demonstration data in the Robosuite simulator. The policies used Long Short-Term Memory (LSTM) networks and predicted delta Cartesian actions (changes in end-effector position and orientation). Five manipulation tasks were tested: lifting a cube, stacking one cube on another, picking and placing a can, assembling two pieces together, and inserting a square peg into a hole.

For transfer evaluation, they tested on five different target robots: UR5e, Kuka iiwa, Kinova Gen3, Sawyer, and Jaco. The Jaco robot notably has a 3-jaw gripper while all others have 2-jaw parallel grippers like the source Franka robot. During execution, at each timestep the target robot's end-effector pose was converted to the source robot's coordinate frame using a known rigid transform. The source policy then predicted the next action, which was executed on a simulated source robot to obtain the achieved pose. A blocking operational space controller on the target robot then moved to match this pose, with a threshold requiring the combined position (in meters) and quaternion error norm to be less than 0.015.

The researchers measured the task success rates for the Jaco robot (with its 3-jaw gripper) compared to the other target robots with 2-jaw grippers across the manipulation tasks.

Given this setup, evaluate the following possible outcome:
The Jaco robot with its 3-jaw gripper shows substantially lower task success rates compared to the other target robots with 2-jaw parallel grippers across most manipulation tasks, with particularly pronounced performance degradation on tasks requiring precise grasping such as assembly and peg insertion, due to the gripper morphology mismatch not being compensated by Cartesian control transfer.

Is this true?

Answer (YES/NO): YES